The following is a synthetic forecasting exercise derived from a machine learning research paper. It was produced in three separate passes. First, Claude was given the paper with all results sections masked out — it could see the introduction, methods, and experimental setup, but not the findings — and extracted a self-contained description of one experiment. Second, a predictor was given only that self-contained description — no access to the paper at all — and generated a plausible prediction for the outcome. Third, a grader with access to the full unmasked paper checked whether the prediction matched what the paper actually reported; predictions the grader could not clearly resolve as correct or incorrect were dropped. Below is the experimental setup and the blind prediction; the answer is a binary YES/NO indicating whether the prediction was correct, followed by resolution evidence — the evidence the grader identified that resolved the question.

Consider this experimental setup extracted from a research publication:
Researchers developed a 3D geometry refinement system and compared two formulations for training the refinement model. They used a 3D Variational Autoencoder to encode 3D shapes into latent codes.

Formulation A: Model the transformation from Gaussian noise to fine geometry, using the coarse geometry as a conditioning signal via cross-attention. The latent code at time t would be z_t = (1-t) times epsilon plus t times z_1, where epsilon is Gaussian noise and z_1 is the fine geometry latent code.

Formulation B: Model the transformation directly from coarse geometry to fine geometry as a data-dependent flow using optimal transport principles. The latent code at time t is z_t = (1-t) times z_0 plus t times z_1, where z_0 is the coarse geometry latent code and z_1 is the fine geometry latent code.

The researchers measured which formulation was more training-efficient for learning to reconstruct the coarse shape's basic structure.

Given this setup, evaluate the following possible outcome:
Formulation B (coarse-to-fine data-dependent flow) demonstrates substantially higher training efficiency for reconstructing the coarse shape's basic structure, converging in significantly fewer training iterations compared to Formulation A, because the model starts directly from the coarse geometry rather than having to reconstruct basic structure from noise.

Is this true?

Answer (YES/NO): YES